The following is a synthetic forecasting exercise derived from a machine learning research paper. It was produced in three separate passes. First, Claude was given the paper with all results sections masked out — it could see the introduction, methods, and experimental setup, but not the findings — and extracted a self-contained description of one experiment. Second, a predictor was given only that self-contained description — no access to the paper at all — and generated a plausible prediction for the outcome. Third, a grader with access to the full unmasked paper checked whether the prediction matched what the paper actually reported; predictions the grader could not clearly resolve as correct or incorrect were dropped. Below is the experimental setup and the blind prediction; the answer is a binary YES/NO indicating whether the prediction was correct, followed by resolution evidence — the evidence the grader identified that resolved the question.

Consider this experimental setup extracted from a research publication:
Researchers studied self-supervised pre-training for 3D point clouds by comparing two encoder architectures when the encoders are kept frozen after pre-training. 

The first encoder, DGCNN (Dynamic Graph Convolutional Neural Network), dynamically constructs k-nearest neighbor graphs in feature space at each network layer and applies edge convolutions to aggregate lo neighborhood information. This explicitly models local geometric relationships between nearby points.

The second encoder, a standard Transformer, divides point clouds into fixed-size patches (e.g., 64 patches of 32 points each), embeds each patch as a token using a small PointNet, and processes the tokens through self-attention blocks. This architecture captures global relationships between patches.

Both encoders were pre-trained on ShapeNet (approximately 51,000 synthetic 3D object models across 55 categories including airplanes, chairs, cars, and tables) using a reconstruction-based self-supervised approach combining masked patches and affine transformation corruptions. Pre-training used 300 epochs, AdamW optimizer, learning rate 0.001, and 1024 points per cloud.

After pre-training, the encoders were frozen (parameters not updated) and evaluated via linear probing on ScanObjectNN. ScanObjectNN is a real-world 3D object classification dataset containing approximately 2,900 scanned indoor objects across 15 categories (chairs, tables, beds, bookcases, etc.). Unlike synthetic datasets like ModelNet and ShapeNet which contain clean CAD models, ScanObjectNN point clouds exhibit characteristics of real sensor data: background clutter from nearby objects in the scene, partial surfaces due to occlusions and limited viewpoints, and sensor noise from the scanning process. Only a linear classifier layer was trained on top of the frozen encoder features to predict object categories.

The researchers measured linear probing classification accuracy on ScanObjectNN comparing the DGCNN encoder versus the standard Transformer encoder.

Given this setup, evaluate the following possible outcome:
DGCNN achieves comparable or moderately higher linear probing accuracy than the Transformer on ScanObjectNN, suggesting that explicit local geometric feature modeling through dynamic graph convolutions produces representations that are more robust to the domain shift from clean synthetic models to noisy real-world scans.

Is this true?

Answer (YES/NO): YES